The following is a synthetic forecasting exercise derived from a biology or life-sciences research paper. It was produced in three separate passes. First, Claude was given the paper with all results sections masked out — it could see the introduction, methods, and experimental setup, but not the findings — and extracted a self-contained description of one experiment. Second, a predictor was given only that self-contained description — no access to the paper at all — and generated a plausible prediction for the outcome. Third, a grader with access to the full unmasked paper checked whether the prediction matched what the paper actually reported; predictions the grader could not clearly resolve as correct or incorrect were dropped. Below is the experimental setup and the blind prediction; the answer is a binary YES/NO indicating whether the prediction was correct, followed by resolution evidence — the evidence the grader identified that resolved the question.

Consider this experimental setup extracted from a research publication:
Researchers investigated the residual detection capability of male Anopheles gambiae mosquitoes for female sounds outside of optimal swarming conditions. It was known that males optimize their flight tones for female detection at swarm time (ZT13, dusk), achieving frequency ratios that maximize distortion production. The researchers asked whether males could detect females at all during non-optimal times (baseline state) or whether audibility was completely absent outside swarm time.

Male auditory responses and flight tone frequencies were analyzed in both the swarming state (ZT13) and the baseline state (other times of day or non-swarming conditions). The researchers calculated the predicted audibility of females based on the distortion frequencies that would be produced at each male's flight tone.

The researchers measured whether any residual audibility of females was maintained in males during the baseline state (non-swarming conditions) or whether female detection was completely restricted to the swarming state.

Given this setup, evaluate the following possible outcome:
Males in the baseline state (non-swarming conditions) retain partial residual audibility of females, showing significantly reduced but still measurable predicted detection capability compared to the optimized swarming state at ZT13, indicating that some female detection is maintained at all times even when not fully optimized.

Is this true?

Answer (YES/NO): YES